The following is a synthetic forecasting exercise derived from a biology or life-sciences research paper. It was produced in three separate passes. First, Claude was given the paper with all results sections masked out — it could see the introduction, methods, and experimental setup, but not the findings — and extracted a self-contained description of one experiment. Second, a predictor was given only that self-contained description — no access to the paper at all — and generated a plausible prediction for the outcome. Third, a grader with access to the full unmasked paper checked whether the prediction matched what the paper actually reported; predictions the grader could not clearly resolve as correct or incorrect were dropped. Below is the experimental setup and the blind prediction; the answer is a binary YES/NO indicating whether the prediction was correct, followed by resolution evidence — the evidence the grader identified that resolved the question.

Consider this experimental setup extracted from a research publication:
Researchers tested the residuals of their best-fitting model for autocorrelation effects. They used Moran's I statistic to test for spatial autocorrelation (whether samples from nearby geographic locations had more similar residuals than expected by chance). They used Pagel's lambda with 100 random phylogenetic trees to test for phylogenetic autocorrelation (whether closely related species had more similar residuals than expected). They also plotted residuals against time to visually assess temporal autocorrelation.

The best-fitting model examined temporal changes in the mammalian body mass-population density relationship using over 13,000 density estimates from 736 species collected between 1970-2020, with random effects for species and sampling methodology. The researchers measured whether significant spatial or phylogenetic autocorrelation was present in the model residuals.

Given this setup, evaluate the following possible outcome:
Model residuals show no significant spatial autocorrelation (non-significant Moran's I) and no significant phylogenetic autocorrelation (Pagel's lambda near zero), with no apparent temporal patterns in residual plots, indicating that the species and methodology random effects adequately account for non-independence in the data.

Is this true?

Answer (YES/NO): YES